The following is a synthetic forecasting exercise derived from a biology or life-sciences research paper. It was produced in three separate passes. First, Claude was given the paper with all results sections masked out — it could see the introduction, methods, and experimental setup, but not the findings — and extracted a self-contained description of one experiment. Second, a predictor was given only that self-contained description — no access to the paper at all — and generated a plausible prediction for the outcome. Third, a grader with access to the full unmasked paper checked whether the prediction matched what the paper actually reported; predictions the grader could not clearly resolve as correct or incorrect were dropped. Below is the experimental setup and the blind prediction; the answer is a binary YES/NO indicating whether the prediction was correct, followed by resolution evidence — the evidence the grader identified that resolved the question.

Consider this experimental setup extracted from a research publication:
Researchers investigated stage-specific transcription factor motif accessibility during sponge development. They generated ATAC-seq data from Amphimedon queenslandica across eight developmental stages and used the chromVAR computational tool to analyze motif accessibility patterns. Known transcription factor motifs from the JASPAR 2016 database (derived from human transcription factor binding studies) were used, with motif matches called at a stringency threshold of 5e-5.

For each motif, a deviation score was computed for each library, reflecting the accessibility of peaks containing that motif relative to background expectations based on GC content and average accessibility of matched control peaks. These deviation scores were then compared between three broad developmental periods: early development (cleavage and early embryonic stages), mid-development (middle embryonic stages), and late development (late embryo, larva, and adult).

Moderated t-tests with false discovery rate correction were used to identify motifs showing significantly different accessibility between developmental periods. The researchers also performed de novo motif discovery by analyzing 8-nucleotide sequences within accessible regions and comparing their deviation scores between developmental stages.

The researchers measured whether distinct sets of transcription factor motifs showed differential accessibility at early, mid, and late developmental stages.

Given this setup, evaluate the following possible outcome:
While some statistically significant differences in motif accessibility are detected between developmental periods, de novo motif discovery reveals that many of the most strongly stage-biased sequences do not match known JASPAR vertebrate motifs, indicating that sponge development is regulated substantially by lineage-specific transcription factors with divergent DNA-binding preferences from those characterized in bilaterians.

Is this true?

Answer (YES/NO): NO